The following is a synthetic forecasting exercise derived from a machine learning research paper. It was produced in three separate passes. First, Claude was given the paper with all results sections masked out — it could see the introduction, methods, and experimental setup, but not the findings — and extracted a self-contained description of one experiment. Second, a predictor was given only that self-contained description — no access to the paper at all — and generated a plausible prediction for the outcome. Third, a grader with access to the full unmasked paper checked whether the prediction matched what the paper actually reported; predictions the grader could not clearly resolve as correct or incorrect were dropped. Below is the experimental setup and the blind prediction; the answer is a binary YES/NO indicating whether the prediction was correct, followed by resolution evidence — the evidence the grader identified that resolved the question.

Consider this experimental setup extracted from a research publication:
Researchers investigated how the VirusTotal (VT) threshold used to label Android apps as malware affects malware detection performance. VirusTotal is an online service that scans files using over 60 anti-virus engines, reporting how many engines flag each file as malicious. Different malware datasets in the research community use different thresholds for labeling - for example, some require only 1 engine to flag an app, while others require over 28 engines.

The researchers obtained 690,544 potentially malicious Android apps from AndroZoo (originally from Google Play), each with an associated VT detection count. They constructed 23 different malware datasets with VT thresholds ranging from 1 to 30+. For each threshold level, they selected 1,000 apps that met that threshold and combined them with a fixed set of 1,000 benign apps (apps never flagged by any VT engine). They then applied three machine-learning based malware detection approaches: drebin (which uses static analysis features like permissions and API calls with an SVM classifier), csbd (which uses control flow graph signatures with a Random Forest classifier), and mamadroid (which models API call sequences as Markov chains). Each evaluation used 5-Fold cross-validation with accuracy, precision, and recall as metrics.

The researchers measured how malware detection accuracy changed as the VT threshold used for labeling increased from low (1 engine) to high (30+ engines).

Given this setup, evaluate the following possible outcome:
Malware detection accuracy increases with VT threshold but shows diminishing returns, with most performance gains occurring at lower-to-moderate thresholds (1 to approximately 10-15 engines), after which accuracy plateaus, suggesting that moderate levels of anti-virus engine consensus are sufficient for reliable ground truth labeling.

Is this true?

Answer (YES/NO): NO